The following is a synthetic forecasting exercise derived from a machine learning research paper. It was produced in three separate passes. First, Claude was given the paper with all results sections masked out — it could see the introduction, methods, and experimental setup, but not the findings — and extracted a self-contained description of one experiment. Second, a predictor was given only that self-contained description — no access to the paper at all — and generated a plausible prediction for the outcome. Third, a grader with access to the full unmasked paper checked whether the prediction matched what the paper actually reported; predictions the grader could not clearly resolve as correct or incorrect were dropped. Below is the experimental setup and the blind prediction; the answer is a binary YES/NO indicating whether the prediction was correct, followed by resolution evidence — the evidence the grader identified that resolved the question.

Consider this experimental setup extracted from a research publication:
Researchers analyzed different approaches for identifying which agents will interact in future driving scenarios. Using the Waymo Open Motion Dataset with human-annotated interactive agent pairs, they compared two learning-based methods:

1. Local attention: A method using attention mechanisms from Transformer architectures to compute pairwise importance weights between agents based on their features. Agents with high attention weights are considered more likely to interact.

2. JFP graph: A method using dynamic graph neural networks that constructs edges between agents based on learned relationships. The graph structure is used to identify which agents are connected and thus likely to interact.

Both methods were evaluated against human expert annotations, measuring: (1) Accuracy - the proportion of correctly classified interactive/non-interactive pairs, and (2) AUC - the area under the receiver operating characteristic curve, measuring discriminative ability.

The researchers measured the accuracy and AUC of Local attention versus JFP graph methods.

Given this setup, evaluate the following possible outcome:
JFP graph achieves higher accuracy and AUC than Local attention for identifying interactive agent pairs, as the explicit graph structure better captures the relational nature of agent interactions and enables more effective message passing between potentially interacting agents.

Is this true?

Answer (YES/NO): NO